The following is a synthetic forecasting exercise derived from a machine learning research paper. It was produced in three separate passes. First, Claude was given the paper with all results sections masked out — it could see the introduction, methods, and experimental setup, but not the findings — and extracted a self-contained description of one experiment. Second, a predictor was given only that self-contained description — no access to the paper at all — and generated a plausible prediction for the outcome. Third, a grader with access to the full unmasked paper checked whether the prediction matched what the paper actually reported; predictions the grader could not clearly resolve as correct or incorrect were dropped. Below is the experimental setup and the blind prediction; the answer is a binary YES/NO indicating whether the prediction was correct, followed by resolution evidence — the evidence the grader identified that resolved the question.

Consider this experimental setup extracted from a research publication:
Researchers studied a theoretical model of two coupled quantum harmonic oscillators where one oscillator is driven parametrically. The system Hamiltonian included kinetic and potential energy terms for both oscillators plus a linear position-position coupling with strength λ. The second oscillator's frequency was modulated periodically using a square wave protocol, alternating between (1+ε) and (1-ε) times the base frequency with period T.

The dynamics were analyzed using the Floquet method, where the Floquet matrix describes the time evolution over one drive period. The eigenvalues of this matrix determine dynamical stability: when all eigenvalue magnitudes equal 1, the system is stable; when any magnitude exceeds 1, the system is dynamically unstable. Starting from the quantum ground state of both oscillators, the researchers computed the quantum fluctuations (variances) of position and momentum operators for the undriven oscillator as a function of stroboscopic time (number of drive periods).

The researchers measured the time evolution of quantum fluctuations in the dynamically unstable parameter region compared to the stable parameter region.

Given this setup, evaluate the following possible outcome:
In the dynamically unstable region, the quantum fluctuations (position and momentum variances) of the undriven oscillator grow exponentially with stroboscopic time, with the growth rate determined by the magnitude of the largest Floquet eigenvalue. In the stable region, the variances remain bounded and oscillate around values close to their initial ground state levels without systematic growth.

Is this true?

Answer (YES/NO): NO